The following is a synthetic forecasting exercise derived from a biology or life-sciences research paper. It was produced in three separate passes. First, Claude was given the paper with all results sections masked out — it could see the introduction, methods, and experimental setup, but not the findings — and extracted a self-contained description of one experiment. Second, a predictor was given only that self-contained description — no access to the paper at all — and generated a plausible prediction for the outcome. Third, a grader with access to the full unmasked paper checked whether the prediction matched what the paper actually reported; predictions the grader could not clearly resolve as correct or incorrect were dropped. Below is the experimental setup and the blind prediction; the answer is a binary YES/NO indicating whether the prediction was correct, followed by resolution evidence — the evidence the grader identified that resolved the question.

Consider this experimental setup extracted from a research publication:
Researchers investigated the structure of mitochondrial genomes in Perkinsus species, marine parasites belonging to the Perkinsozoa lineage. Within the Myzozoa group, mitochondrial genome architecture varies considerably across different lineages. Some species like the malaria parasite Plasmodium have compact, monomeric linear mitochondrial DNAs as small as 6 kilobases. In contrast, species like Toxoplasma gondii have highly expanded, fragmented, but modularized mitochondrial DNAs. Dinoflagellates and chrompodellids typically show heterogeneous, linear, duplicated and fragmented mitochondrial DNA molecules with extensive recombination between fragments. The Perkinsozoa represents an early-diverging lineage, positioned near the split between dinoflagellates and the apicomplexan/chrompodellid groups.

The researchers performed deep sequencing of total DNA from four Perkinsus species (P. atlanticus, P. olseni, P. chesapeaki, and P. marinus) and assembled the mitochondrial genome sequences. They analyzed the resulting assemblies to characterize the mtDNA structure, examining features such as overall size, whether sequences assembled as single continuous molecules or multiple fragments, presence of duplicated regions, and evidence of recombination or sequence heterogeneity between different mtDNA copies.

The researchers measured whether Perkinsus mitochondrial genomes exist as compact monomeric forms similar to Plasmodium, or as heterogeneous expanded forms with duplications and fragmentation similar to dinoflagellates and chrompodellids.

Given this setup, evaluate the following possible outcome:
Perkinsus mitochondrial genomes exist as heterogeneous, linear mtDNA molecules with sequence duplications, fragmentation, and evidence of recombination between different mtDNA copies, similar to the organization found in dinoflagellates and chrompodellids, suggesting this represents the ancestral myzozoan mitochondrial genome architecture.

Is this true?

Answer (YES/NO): NO